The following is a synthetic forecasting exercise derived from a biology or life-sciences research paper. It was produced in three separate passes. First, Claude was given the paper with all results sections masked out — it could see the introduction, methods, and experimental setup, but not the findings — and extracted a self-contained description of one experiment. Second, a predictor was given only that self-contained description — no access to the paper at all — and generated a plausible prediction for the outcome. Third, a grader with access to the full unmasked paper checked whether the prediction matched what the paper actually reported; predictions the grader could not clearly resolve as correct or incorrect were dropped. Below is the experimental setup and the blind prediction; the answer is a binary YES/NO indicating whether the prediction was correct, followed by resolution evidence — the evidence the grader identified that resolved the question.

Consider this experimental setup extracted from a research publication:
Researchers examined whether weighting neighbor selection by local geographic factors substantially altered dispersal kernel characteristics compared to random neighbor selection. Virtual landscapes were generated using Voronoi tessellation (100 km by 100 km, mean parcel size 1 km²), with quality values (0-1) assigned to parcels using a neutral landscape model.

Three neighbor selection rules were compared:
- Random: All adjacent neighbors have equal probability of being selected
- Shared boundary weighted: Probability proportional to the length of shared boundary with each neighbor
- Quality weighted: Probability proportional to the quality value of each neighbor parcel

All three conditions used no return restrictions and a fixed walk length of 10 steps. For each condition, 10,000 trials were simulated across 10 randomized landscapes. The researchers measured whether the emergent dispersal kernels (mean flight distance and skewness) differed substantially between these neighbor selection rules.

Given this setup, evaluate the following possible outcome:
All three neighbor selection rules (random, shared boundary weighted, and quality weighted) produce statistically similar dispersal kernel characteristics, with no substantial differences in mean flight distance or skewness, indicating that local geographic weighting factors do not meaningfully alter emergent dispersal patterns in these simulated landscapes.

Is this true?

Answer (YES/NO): YES